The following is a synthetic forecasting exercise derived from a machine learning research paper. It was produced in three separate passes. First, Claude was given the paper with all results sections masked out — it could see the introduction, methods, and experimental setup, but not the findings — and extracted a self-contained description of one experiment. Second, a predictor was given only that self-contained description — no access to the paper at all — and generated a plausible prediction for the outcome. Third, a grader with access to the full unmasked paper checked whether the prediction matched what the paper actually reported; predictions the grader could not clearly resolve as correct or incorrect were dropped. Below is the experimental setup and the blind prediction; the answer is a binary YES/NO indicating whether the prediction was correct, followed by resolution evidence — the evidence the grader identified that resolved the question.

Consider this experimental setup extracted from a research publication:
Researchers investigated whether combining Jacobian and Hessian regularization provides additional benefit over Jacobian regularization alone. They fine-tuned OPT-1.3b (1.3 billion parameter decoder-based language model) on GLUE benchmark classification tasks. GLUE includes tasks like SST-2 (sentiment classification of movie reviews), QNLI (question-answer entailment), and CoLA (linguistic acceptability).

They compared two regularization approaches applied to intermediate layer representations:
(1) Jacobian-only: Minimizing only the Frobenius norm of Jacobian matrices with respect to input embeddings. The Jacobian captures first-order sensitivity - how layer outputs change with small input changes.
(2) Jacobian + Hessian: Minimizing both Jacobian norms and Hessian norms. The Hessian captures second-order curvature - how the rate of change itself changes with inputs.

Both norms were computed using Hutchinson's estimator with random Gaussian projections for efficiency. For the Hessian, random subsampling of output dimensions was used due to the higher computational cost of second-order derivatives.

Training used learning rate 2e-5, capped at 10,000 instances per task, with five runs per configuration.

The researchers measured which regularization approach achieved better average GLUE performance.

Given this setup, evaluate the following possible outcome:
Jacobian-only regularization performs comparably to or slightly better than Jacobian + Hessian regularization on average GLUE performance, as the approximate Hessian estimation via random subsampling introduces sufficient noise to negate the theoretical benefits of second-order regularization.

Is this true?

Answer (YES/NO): NO